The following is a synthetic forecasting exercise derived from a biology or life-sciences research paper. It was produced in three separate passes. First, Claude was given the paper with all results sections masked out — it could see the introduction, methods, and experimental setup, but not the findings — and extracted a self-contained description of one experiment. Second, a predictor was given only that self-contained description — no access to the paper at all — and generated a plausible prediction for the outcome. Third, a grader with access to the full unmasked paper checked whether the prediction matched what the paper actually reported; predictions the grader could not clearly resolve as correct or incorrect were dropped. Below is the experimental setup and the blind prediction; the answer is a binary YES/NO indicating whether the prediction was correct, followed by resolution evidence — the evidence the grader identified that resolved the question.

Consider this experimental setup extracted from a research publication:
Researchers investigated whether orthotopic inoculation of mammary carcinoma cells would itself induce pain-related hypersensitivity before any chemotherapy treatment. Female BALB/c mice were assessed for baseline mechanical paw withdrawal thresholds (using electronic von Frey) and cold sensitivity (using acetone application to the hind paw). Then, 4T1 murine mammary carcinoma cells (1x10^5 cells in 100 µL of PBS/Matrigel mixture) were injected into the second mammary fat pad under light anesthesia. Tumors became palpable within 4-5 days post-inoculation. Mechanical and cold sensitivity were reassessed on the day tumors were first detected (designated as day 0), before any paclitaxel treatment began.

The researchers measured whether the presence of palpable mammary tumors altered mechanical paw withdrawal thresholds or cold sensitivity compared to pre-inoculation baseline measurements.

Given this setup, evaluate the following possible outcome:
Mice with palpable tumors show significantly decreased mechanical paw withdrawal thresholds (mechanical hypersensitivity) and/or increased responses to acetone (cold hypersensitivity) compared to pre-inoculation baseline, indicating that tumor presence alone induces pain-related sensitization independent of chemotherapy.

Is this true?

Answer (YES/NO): NO